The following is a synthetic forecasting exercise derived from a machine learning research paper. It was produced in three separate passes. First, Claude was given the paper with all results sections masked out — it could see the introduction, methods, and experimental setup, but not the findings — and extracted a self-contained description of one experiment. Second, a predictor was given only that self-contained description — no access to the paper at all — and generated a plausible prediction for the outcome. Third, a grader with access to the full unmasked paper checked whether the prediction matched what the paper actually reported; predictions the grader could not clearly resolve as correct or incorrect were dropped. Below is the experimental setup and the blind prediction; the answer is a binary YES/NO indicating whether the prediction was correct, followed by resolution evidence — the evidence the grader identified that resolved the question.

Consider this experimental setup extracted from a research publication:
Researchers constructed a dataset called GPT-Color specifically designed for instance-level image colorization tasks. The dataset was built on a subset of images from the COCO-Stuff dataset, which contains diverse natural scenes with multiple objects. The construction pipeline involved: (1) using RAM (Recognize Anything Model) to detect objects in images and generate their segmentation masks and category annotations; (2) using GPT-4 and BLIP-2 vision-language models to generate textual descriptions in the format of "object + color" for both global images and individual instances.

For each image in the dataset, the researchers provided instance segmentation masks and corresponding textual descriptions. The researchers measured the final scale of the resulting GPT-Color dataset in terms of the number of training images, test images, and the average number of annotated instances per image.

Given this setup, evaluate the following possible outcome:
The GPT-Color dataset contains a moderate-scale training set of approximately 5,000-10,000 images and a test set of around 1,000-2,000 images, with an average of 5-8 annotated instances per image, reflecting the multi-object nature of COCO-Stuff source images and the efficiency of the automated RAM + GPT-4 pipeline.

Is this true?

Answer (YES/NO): NO